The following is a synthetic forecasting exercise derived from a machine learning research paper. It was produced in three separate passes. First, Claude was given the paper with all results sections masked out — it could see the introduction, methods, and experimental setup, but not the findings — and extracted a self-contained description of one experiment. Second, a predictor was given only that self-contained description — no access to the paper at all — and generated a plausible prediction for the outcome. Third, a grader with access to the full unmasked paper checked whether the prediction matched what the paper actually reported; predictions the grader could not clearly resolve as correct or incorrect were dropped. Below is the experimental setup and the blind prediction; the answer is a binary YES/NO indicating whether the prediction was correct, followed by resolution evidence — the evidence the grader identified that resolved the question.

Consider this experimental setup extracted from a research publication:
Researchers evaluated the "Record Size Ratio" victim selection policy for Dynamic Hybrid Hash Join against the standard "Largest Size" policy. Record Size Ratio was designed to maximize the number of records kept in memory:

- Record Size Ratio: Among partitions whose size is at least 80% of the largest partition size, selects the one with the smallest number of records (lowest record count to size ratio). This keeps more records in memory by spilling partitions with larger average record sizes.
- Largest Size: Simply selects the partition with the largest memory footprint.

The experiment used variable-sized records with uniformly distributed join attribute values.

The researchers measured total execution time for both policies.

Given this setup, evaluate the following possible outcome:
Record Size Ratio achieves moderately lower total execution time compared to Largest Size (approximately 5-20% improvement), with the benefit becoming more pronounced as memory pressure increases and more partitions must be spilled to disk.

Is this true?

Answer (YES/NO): NO